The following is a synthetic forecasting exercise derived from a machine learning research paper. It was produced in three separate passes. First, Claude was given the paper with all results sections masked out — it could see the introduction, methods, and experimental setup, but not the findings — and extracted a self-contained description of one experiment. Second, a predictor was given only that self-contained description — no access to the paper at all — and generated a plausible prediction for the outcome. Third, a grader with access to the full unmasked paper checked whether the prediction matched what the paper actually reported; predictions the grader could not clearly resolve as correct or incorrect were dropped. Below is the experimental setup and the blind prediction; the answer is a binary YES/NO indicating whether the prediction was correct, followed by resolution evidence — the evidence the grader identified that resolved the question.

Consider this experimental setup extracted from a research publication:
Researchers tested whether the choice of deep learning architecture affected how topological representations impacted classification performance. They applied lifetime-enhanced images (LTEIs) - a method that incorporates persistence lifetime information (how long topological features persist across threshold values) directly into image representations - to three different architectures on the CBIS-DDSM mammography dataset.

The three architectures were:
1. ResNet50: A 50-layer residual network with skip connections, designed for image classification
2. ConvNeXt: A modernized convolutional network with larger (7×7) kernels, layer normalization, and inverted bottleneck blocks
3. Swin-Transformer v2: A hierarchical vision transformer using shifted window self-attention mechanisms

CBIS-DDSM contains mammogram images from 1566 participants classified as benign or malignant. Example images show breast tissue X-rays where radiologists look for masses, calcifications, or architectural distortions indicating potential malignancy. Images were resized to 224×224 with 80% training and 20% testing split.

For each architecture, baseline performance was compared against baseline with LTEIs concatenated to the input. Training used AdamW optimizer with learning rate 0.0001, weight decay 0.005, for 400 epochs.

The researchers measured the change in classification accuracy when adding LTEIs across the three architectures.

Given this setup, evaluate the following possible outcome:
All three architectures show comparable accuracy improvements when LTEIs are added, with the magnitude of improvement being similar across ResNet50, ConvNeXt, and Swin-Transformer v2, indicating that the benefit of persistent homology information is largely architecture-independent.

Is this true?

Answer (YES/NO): NO